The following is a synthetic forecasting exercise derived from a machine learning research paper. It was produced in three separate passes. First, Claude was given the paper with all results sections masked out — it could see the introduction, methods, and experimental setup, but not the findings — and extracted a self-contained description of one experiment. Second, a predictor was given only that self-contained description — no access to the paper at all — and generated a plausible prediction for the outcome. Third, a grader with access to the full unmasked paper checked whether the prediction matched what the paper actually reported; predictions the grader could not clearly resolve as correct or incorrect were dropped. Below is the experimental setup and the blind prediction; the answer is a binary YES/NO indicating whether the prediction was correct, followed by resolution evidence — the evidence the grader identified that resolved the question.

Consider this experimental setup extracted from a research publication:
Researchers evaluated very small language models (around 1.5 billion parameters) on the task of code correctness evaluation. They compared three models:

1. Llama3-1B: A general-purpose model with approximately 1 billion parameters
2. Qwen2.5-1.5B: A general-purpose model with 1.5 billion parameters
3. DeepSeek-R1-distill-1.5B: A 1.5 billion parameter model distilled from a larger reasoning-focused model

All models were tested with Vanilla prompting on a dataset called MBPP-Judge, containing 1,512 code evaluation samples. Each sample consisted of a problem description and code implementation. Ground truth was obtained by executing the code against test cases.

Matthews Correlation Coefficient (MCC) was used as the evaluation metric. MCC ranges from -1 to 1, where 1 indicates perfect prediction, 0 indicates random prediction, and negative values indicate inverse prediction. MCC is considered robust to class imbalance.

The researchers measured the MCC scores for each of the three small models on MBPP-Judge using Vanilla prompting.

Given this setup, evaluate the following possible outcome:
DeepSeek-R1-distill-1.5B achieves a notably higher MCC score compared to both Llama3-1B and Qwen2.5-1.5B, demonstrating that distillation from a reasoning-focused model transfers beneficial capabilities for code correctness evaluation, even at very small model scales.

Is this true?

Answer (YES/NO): YES